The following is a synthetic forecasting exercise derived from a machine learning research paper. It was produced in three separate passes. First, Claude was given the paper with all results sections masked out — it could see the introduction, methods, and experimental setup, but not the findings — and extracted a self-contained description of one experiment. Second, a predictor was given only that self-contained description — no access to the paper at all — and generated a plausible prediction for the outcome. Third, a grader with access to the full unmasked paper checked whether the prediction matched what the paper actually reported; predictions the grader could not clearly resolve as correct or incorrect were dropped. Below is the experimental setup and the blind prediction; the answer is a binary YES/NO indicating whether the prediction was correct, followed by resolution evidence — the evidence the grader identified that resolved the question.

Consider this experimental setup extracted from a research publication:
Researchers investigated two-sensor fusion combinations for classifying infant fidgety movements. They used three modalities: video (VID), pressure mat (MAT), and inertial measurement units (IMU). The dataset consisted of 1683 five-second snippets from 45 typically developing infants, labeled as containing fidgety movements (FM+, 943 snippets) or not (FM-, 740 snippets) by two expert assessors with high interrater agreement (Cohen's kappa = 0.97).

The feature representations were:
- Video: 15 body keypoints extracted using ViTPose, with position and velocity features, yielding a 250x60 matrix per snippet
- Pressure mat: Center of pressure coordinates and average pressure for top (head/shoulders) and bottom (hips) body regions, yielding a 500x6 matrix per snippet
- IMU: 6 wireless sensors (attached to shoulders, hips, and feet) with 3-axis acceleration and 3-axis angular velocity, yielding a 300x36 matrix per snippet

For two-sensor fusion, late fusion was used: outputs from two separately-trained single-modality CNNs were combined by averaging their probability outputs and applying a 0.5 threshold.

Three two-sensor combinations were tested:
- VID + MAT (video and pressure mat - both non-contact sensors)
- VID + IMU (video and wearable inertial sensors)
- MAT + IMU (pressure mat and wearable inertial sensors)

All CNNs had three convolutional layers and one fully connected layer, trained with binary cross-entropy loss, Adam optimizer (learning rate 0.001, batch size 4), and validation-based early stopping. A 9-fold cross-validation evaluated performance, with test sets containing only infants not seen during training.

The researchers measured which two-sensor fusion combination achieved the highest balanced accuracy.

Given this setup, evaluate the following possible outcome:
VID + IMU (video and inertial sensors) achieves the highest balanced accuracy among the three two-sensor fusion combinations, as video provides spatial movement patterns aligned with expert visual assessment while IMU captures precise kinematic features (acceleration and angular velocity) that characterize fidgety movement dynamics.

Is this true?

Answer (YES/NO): YES